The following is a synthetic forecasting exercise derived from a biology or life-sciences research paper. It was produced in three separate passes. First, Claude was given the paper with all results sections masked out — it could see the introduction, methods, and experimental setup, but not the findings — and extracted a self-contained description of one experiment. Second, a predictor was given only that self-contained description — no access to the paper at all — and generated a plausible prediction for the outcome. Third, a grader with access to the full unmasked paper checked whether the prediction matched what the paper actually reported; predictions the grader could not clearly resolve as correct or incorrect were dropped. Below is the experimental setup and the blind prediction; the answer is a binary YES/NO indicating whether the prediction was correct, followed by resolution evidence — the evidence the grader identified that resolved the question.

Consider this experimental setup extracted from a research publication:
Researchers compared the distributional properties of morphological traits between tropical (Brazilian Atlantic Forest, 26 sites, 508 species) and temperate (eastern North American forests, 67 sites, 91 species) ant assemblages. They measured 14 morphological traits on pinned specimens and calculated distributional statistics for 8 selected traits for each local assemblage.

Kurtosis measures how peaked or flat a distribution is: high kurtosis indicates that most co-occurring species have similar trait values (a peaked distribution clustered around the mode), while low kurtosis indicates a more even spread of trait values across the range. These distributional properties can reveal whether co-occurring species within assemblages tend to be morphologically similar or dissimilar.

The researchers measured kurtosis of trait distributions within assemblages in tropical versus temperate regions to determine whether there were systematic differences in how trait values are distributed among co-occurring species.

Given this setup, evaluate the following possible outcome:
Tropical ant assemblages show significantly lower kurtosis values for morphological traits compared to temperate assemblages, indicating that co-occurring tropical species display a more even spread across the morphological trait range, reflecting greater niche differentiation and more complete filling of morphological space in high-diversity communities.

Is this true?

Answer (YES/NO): NO